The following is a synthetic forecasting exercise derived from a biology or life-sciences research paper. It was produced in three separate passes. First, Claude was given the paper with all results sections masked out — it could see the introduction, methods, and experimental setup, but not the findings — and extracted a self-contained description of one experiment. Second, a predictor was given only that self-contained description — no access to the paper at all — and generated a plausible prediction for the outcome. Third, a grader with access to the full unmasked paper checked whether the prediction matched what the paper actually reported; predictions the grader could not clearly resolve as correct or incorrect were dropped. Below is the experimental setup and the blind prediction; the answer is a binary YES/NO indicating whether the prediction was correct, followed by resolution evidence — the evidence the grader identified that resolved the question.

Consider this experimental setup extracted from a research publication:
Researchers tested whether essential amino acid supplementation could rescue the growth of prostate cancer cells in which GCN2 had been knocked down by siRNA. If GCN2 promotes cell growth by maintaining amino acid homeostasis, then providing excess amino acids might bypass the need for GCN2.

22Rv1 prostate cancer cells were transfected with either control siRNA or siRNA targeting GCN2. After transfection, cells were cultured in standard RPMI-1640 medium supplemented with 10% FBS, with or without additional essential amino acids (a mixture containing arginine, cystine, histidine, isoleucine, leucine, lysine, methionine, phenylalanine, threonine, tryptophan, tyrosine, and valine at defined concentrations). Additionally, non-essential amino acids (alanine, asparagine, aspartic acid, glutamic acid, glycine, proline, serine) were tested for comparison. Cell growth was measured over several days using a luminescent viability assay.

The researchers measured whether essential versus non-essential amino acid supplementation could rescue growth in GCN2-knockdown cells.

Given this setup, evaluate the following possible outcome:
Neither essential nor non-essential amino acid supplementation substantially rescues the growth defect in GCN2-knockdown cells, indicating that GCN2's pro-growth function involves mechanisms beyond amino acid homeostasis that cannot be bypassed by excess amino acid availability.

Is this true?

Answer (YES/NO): NO